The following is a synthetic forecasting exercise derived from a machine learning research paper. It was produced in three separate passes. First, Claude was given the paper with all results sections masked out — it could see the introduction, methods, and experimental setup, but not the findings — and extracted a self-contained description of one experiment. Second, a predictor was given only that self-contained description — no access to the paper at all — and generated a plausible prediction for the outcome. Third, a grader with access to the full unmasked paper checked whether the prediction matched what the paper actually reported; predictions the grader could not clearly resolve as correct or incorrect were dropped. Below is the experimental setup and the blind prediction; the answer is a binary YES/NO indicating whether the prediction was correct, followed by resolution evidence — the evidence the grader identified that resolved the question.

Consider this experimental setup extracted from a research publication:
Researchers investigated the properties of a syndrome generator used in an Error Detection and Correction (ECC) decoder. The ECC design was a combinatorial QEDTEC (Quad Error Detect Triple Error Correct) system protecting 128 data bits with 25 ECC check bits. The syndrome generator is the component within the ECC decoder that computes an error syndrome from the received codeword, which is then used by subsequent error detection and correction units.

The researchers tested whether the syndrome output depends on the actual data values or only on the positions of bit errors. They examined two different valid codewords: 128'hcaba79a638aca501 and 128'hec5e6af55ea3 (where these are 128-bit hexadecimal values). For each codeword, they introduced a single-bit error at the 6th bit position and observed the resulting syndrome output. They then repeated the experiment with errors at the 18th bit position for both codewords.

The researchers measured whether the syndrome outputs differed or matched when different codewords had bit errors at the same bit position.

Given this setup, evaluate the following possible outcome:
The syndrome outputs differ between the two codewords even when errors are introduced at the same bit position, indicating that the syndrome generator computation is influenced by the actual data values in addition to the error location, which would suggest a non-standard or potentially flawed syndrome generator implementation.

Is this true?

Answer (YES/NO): NO